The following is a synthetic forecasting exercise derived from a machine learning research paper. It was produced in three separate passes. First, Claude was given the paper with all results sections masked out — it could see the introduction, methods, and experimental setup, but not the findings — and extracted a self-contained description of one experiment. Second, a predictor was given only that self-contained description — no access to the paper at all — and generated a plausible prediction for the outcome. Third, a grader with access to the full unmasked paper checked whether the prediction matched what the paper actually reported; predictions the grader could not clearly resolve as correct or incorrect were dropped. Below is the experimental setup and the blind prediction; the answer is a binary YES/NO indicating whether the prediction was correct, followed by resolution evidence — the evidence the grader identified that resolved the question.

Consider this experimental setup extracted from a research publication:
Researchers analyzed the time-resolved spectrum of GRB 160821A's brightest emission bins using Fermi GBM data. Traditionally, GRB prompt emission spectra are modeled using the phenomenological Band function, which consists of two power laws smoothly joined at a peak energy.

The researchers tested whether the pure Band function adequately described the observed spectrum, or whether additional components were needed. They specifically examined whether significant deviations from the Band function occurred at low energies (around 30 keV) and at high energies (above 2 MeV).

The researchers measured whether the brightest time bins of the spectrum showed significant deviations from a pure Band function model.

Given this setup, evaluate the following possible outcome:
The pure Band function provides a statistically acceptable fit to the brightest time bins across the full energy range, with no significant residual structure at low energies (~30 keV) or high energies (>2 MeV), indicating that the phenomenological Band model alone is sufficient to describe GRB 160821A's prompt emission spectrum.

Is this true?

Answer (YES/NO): NO